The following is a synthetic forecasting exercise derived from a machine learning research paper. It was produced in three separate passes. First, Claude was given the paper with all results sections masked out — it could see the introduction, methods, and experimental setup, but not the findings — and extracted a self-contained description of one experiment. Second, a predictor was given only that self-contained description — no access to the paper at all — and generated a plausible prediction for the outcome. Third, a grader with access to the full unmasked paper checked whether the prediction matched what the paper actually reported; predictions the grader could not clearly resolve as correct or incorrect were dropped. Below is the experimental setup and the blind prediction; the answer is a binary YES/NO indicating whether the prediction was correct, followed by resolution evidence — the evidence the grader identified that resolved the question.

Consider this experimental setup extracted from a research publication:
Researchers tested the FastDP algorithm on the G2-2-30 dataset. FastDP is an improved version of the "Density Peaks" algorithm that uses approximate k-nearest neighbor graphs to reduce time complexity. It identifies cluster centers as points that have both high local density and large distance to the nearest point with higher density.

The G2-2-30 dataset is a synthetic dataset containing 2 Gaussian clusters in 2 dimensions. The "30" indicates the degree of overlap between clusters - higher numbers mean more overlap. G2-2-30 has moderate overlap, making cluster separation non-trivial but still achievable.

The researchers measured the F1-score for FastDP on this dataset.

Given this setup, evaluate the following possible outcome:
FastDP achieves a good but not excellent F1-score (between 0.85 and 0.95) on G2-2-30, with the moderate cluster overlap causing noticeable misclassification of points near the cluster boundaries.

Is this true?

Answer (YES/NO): NO